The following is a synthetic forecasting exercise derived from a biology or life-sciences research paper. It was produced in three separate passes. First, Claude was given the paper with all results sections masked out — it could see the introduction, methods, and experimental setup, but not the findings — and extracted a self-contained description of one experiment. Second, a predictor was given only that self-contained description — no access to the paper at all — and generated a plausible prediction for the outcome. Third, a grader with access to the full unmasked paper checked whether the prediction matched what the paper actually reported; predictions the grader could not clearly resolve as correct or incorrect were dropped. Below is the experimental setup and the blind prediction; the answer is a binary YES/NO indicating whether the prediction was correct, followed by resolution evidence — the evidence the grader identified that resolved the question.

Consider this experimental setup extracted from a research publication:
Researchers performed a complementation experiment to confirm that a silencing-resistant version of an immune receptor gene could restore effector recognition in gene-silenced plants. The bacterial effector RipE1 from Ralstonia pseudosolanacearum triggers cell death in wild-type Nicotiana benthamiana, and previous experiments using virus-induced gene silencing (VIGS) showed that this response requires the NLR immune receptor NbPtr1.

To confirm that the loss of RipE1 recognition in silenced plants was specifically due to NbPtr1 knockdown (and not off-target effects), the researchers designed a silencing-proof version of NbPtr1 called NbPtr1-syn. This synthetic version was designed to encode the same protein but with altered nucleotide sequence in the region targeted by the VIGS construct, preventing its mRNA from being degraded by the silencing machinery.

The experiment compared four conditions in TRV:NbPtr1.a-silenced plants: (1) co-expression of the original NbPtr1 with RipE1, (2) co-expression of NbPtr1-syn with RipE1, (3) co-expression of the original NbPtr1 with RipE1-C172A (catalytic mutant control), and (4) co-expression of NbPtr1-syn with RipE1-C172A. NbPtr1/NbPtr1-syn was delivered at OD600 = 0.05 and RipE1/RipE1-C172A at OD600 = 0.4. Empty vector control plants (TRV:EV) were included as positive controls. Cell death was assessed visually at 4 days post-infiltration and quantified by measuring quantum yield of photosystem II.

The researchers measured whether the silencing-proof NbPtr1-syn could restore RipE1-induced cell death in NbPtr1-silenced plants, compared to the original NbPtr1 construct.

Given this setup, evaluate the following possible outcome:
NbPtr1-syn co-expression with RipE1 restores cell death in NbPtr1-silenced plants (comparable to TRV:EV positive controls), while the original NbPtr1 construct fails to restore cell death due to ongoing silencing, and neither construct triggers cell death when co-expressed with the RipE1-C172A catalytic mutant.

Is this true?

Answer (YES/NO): YES